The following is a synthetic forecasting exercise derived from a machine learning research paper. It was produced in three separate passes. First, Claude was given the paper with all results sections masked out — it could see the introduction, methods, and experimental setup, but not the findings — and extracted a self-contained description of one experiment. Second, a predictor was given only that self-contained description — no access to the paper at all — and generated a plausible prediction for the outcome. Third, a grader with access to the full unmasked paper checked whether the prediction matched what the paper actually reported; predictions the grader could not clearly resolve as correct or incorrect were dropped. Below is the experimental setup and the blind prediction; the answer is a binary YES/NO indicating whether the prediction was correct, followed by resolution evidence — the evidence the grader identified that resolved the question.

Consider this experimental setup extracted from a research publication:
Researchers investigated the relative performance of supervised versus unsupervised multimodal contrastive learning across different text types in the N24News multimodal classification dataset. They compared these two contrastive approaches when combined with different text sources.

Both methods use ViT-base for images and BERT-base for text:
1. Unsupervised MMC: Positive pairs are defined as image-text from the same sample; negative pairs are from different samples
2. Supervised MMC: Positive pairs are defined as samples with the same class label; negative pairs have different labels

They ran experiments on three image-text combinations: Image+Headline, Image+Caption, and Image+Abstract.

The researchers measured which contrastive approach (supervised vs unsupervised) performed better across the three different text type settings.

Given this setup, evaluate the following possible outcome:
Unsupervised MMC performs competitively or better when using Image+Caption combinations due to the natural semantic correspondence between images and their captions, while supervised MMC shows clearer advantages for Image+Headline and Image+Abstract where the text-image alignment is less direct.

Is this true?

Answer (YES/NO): NO